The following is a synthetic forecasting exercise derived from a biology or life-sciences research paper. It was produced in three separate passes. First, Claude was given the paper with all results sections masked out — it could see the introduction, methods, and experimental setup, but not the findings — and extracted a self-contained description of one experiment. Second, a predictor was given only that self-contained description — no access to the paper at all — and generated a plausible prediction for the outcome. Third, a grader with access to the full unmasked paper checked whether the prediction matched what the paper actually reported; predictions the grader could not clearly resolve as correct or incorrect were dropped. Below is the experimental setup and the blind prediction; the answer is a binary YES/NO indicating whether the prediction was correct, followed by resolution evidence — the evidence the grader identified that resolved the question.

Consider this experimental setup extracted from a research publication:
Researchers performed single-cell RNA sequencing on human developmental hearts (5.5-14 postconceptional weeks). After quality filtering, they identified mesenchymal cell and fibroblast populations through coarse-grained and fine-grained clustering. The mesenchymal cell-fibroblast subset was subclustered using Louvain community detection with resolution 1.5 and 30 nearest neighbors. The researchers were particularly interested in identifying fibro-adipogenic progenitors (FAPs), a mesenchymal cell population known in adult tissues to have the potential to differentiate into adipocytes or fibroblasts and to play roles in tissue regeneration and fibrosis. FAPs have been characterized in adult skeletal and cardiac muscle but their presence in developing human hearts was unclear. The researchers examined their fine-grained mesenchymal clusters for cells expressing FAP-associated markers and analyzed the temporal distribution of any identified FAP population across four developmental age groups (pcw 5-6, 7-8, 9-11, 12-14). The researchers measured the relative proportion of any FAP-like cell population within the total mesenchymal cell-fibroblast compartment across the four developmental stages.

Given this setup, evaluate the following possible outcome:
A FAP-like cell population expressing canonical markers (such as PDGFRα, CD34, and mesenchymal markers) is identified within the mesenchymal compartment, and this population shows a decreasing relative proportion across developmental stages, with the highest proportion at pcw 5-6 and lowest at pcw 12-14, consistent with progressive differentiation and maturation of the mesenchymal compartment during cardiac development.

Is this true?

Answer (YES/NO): NO